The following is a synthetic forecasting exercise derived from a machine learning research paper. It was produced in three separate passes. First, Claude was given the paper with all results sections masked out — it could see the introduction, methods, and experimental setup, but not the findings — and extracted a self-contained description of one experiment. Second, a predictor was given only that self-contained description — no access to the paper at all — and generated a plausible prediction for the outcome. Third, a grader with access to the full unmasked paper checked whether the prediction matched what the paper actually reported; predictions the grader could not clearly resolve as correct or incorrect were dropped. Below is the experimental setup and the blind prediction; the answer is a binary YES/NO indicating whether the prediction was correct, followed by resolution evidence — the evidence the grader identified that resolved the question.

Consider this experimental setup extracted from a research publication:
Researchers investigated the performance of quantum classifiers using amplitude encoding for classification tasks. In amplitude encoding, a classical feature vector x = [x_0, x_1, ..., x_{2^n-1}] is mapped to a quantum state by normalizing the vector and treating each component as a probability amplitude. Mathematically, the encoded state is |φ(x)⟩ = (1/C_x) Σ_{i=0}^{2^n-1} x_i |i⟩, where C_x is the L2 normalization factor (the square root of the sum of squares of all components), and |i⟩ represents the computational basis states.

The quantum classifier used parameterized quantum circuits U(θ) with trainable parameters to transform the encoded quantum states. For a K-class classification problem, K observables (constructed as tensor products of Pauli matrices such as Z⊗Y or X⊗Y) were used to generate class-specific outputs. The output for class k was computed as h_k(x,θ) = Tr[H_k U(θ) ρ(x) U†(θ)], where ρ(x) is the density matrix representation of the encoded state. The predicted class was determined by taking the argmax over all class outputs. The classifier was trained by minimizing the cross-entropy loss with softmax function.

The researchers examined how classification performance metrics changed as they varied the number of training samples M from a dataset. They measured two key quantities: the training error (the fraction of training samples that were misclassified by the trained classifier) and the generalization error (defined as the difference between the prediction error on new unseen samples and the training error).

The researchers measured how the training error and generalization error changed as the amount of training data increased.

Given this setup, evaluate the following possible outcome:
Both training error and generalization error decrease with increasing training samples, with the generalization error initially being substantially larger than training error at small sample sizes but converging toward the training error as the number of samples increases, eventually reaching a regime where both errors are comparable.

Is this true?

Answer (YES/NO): NO